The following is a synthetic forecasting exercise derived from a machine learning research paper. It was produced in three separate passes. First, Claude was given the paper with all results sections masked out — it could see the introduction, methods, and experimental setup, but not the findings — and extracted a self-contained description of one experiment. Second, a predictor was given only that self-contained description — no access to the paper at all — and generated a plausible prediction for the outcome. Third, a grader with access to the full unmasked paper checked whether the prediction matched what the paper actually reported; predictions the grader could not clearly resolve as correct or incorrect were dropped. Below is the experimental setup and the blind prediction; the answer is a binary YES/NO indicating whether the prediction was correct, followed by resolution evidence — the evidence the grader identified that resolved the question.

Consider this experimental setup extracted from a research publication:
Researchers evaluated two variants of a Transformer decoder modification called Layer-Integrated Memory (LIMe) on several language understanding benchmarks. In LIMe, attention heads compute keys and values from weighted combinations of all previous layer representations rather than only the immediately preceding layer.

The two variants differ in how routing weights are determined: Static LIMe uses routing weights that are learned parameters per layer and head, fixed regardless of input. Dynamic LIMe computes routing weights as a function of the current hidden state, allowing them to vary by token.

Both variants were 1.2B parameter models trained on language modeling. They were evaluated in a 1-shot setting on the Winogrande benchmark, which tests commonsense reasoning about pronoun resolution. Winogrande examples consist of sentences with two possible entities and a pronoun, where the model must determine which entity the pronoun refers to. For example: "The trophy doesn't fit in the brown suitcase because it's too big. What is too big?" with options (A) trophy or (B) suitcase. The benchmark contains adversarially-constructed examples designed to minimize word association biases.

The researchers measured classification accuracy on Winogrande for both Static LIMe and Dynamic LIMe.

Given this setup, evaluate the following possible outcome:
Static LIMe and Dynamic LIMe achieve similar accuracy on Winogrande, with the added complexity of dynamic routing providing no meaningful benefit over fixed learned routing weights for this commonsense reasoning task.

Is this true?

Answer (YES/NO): NO